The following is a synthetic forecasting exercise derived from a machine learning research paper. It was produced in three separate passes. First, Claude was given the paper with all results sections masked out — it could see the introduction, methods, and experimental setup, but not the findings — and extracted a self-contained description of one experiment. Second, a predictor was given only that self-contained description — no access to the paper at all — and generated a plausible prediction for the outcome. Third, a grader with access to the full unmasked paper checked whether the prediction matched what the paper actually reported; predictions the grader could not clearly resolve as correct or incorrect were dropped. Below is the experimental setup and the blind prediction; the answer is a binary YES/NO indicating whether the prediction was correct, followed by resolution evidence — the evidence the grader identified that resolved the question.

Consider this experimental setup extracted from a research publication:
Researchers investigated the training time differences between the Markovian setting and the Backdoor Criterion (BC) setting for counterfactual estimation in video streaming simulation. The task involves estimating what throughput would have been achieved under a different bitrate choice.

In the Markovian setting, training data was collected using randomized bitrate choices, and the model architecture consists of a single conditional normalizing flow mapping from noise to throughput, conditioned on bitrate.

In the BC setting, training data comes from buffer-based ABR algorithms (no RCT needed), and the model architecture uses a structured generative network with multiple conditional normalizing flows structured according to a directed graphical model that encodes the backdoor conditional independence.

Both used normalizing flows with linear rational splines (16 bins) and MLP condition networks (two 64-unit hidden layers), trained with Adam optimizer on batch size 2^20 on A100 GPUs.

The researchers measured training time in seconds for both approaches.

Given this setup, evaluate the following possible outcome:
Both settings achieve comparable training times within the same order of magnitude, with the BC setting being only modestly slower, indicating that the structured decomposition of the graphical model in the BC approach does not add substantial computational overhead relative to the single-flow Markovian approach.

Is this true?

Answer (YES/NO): YES